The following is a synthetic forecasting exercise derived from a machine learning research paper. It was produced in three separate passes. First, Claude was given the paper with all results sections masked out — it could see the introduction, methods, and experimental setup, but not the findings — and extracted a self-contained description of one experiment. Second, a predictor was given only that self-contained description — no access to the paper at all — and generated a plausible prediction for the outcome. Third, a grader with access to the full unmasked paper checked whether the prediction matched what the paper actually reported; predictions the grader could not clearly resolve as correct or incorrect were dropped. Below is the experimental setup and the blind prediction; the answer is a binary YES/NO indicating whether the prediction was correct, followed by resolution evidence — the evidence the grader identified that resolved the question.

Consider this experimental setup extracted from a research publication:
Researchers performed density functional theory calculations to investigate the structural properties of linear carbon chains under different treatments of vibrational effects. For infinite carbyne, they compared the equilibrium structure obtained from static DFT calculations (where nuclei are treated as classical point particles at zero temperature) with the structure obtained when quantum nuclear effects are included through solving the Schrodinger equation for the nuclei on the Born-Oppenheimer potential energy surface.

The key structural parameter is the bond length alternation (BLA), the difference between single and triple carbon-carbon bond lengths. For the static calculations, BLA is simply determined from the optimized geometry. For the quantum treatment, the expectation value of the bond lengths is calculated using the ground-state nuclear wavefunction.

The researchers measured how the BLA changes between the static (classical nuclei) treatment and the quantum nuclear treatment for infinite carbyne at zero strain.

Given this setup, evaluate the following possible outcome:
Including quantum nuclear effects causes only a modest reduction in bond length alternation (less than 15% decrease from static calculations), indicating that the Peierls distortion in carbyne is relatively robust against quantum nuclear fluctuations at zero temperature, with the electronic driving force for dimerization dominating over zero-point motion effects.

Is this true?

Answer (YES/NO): NO